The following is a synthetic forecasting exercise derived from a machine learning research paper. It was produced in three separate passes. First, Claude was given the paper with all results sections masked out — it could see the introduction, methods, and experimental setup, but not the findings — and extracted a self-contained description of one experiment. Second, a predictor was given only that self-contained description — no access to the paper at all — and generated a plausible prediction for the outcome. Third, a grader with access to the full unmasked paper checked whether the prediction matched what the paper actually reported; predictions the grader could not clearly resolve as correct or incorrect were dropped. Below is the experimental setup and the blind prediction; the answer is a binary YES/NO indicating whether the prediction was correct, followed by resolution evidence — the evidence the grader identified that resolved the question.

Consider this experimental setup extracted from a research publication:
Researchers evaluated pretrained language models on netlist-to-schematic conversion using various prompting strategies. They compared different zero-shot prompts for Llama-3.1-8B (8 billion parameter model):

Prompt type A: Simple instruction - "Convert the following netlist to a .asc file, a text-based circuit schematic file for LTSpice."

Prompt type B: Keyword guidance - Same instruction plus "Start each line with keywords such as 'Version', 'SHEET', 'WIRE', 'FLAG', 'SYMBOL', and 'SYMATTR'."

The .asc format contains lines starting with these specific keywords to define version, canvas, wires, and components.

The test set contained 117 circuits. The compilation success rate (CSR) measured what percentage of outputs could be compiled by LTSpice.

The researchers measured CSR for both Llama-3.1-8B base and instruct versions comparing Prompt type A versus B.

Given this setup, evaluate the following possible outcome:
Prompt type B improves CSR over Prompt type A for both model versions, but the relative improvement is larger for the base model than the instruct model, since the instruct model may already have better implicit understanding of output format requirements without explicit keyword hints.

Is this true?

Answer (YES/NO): NO